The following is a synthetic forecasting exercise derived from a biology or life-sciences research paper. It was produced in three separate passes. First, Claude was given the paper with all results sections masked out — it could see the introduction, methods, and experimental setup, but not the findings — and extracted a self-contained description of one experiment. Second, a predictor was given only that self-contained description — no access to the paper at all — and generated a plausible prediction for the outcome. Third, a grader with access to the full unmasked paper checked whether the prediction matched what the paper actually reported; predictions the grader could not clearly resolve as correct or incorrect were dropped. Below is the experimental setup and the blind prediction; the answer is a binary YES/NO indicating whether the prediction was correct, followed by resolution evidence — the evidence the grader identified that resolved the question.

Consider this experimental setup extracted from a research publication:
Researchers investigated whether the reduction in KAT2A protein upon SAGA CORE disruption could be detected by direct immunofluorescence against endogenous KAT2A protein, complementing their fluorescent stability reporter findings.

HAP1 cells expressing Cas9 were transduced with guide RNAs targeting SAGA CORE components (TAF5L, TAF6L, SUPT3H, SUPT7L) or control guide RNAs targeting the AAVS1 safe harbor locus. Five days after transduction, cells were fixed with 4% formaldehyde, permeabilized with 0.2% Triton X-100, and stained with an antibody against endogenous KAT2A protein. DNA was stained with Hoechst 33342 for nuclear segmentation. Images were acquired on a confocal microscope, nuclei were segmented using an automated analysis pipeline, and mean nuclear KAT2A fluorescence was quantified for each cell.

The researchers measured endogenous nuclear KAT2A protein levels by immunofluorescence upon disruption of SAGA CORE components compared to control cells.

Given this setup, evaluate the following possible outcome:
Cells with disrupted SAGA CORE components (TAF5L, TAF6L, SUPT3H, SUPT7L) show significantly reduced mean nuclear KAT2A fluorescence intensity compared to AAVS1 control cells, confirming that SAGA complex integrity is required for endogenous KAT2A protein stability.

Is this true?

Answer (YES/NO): NO